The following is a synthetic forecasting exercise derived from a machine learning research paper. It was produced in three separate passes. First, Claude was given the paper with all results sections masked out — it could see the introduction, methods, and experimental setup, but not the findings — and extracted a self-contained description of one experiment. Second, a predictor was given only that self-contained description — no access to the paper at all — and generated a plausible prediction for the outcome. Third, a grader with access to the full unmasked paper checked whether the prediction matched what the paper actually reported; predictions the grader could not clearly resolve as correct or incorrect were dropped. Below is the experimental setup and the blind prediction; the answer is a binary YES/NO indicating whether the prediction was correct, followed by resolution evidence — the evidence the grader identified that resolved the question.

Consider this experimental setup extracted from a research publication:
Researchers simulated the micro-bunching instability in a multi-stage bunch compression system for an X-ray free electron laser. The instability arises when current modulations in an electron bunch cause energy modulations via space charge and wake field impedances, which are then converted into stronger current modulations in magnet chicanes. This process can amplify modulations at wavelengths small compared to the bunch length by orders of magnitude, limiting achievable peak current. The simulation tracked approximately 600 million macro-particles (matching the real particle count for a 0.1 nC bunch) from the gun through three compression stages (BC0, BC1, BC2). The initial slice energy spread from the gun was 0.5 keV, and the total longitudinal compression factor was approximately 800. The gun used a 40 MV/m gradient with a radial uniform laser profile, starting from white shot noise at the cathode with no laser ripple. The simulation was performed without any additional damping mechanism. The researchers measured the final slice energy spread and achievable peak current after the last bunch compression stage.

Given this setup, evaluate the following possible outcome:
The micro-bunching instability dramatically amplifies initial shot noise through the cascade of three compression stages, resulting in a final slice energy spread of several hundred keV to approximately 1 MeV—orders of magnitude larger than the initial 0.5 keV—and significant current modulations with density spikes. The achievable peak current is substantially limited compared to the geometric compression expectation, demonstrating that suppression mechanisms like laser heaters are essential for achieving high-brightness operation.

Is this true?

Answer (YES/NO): NO